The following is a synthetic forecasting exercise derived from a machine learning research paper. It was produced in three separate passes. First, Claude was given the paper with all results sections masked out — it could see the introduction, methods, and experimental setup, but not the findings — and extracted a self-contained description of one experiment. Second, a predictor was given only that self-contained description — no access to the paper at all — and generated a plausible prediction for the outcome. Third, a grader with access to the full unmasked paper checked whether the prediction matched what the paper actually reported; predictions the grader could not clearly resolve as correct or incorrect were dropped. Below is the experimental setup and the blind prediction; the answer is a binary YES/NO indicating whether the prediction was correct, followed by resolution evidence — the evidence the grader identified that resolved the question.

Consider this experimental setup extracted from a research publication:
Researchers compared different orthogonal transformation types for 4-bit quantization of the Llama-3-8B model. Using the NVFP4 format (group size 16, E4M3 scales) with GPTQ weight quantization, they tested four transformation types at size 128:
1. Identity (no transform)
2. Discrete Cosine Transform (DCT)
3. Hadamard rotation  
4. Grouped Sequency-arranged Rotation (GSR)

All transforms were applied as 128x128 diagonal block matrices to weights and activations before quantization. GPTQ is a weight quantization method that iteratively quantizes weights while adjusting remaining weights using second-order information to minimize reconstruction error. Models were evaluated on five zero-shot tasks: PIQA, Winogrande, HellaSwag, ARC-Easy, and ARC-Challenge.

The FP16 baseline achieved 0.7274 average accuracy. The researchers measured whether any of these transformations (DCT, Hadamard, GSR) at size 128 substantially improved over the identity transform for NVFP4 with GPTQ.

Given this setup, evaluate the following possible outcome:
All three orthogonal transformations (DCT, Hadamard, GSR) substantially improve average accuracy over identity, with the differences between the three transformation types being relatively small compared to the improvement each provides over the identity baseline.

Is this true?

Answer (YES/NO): NO